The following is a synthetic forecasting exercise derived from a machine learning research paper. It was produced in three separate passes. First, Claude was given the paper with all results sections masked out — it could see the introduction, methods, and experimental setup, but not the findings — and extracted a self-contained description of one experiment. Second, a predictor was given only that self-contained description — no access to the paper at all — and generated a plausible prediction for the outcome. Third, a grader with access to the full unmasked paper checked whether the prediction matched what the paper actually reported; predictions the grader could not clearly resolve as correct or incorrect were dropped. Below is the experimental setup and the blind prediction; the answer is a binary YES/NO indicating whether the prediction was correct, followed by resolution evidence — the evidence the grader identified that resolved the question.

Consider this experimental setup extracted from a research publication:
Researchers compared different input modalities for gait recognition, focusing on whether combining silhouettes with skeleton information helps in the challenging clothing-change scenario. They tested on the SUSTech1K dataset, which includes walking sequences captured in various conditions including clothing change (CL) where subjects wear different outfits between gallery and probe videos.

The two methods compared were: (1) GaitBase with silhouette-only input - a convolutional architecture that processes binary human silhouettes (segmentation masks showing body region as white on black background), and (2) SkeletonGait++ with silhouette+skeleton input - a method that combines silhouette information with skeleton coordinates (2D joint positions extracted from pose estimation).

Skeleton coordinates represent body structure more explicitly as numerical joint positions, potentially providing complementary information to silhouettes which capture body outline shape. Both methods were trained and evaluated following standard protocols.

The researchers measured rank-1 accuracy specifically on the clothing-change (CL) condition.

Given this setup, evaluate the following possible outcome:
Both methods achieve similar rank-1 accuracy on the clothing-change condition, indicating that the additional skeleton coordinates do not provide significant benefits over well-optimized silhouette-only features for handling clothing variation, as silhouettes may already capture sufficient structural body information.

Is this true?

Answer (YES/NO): NO